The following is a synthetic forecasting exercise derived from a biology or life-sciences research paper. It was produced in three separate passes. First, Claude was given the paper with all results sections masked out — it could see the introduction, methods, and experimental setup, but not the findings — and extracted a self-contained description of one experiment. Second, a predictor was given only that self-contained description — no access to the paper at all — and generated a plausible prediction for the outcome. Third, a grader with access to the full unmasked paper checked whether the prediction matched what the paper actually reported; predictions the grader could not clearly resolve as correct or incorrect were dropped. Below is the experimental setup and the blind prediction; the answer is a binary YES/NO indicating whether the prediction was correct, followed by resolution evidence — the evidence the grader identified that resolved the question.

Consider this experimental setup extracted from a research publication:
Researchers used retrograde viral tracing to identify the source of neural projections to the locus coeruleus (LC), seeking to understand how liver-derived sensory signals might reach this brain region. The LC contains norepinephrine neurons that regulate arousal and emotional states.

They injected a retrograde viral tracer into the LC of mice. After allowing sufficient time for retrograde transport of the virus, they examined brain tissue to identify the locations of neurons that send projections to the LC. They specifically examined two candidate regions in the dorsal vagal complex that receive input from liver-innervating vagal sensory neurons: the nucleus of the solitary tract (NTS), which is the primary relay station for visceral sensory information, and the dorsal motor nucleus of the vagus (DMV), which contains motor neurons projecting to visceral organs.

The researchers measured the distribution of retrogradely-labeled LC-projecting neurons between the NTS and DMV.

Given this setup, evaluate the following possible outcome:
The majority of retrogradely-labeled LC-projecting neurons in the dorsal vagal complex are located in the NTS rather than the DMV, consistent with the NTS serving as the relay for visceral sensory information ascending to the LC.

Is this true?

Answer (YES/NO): YES